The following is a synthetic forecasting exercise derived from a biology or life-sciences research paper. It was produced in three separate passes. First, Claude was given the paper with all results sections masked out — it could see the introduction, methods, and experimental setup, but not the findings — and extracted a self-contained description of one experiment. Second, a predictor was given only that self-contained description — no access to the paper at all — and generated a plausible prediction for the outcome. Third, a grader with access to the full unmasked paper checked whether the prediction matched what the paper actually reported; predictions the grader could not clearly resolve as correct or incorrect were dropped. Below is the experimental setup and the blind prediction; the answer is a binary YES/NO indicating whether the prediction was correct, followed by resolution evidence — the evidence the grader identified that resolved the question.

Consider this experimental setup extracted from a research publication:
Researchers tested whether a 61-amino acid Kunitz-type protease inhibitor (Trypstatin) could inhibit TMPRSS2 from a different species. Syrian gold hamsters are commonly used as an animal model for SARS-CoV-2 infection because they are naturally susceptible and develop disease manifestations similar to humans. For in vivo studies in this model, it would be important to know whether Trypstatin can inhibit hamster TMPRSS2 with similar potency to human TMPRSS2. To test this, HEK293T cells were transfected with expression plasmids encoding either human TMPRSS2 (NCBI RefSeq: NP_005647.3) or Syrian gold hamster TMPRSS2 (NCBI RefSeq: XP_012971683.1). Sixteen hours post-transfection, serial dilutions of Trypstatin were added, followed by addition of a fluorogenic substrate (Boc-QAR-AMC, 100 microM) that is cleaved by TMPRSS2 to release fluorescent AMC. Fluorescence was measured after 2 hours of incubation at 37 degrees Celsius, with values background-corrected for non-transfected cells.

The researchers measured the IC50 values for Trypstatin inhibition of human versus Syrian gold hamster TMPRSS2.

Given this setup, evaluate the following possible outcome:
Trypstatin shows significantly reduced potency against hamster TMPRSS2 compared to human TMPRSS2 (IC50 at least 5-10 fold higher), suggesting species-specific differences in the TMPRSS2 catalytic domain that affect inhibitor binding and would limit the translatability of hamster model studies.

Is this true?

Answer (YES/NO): NO